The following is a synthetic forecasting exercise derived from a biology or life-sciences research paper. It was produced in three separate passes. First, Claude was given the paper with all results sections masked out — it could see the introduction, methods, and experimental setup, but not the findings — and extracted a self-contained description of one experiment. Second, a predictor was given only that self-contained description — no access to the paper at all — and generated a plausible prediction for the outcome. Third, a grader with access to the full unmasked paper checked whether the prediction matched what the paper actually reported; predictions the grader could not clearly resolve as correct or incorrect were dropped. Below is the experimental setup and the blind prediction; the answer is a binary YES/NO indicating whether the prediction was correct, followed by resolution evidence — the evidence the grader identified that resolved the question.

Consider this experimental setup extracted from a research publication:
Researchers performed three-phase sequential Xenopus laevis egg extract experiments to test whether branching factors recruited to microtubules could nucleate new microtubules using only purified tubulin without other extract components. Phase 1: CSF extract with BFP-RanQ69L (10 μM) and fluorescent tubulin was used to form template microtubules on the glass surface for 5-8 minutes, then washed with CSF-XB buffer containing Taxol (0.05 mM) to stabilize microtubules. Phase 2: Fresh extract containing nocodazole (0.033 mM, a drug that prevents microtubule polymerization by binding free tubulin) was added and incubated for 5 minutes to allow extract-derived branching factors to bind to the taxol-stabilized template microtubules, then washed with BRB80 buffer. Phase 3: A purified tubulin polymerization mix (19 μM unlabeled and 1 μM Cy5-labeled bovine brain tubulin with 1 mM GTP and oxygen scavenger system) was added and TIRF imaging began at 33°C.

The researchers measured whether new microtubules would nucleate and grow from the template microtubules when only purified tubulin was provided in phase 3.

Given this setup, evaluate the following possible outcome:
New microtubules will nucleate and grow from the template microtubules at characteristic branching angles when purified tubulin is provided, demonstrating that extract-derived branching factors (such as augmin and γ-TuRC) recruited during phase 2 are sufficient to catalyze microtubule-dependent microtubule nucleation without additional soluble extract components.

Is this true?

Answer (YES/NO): YES